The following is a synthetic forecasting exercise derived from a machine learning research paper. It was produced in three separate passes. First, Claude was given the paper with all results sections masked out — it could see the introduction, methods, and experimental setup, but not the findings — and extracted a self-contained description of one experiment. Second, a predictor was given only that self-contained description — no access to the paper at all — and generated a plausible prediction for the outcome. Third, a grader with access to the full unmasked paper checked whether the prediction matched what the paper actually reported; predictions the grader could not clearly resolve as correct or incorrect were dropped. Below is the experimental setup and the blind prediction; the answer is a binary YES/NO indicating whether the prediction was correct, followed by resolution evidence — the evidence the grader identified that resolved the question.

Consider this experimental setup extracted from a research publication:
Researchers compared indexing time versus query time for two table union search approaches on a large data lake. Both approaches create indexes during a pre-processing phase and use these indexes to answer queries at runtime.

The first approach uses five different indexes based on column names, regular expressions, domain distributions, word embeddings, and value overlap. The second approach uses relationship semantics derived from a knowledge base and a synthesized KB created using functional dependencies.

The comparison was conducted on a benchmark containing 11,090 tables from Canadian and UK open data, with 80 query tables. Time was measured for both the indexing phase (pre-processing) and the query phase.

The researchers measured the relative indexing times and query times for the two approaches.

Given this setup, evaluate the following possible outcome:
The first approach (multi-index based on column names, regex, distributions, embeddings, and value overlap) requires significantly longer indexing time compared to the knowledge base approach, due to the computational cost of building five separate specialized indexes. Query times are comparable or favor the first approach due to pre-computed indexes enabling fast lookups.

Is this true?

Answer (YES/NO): NO